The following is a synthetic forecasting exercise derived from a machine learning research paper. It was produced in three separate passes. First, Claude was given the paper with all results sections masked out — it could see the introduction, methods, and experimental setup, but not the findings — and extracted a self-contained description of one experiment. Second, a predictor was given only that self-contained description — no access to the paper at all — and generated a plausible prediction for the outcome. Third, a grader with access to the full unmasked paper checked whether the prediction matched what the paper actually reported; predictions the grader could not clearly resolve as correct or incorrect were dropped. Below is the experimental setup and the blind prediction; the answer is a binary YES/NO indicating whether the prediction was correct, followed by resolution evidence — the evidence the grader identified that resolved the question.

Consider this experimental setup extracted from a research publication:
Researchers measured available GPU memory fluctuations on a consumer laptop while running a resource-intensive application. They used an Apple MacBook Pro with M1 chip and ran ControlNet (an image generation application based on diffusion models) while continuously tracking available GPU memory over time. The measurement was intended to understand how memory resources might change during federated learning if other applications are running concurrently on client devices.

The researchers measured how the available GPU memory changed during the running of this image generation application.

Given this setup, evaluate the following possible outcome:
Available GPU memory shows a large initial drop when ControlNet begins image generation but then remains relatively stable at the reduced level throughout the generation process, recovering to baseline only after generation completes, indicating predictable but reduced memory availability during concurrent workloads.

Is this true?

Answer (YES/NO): NO